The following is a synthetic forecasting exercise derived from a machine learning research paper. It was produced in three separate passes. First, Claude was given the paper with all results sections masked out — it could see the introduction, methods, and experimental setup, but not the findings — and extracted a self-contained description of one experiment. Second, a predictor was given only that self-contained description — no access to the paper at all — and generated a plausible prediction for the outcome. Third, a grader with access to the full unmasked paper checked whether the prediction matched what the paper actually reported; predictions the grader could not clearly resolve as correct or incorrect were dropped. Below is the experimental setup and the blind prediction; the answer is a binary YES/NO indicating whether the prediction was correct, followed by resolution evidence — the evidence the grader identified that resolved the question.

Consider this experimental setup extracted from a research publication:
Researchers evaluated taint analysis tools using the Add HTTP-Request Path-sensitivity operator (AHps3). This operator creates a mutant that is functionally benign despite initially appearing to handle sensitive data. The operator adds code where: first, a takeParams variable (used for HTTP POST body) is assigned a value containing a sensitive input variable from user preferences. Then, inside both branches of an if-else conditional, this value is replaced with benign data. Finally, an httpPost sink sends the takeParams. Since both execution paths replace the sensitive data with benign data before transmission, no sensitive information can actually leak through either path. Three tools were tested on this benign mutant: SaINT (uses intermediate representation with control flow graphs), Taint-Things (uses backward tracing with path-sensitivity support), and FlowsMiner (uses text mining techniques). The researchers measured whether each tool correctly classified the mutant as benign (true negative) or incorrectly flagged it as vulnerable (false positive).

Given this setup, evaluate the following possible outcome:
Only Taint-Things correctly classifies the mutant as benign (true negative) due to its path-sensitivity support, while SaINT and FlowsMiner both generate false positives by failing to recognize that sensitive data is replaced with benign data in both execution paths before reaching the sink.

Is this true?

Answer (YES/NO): NO